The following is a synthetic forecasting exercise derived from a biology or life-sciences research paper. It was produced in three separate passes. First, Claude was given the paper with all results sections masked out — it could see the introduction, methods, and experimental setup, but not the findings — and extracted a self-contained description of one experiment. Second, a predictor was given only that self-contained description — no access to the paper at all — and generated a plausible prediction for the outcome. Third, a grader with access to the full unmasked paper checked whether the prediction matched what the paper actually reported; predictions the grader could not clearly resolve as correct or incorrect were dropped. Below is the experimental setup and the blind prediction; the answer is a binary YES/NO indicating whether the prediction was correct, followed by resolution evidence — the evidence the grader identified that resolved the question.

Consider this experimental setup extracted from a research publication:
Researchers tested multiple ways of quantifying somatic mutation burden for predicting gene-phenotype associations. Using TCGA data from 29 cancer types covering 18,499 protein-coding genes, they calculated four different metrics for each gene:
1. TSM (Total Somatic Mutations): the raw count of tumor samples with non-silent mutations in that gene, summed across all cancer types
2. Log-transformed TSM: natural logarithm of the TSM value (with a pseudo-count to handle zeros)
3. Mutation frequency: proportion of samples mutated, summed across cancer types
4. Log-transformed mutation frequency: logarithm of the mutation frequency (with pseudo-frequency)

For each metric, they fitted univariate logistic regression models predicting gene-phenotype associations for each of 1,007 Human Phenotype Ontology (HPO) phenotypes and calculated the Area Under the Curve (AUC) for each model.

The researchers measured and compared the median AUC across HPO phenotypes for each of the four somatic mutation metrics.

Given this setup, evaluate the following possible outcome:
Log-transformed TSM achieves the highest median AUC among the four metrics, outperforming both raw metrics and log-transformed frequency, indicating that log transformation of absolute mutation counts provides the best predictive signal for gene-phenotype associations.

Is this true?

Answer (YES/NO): NO